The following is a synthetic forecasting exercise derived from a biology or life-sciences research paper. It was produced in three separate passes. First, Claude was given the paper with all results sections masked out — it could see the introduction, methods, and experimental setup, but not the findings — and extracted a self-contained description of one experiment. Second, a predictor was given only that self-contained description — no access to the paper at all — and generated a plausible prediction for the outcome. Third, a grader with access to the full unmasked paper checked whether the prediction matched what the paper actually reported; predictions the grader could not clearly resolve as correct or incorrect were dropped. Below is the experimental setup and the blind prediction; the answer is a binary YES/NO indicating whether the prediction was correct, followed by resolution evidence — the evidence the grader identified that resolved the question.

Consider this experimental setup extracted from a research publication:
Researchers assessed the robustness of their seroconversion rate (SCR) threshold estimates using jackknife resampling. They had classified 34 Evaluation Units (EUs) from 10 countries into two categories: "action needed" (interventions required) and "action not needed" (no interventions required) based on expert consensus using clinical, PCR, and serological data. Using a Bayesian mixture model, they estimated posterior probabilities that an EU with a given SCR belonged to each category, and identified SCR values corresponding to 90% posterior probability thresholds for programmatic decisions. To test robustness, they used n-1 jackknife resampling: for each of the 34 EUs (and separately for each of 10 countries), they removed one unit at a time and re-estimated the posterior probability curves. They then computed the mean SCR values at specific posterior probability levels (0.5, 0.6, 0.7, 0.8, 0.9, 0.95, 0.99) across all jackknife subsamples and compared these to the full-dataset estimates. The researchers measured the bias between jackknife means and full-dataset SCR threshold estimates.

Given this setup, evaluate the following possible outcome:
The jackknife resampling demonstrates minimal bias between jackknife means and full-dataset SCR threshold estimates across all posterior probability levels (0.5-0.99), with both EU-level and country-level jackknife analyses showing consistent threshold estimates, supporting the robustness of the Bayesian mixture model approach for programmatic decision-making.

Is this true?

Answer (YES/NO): YES